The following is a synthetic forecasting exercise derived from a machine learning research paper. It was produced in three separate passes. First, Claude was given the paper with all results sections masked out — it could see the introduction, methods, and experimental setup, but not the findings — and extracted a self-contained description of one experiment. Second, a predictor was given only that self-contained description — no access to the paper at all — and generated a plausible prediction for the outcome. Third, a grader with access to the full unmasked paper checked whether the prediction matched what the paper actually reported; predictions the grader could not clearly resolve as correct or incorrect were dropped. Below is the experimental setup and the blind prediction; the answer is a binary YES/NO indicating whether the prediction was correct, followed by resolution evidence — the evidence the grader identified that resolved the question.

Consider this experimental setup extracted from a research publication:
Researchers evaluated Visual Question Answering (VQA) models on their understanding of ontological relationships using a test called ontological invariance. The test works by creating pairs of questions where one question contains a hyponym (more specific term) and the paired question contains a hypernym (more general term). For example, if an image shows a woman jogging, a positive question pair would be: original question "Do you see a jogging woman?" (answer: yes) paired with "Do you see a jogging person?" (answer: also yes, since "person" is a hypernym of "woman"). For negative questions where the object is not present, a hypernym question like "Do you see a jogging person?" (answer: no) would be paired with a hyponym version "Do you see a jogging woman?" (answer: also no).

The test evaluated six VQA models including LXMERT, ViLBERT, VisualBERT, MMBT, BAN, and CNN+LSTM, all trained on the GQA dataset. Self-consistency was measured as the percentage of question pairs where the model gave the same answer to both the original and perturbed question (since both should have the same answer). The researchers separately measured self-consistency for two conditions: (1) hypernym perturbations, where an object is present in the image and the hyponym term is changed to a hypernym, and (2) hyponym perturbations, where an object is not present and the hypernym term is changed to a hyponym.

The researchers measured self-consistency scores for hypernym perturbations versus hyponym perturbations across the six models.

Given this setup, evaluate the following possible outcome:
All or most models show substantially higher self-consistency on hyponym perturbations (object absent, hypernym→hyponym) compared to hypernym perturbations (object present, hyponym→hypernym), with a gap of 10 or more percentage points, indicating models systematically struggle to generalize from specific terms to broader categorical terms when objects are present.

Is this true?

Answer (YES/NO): NO